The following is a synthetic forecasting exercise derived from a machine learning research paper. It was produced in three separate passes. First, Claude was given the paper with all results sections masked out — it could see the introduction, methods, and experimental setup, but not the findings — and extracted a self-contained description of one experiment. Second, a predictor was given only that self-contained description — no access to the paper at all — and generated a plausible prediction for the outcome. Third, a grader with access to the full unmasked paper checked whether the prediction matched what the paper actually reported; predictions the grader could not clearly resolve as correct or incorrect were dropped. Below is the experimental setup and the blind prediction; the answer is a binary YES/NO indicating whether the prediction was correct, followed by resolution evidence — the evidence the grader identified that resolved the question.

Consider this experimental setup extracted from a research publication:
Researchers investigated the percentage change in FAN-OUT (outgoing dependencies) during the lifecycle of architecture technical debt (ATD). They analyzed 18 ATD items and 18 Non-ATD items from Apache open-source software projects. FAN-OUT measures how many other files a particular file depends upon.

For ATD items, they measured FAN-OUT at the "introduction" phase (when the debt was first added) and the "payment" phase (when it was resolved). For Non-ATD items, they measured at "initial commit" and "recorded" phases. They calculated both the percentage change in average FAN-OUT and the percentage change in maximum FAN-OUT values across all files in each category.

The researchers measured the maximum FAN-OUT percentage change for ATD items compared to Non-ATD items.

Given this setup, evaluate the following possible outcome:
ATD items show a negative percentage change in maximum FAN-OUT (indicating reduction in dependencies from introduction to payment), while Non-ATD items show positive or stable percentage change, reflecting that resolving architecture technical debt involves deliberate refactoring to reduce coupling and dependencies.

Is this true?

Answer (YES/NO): NO